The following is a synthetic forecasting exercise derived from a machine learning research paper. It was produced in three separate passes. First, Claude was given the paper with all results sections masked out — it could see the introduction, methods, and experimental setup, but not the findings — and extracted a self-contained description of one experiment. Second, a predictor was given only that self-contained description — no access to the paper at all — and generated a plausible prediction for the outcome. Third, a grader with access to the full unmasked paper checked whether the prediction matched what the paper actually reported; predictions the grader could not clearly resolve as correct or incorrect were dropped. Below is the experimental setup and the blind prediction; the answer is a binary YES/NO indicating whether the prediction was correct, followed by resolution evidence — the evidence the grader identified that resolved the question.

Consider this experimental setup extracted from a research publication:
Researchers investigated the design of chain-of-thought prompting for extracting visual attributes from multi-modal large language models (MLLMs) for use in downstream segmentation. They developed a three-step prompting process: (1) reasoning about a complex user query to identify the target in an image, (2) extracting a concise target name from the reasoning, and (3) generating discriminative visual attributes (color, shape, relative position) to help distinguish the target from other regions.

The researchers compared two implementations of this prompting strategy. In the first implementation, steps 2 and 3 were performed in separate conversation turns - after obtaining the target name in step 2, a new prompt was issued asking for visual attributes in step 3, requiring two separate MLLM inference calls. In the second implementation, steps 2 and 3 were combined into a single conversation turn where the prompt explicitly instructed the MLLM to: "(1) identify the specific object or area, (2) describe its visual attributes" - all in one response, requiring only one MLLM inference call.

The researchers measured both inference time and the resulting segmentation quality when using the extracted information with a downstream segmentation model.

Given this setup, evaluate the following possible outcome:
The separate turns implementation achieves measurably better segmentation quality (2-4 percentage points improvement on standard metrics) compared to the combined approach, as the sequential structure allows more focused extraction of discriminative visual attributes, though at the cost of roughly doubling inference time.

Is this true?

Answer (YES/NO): NO